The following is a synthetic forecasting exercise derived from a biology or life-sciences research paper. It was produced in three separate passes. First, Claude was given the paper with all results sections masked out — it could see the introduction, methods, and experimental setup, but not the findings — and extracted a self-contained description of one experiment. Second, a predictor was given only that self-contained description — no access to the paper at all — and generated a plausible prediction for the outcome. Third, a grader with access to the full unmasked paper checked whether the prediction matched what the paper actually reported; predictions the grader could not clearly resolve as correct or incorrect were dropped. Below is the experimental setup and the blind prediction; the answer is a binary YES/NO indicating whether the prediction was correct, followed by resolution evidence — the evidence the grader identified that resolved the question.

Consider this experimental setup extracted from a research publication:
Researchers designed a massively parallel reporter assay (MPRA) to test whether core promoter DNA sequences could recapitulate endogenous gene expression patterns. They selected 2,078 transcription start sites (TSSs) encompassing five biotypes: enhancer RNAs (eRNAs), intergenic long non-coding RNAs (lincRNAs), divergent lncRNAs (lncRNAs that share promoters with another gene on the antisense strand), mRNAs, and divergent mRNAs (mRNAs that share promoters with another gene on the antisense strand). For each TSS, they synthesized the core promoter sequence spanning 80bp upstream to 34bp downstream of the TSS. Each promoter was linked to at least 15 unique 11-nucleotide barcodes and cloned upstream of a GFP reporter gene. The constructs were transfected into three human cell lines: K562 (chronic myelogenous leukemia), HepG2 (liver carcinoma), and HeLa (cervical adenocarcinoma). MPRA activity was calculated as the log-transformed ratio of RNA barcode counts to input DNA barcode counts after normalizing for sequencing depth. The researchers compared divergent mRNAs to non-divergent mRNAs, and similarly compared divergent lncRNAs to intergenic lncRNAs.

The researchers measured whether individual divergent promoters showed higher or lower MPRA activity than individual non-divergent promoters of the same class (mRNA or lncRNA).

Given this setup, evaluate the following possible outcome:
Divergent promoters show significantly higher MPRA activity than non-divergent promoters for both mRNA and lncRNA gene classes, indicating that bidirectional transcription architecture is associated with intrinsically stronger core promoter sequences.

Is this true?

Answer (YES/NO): YES